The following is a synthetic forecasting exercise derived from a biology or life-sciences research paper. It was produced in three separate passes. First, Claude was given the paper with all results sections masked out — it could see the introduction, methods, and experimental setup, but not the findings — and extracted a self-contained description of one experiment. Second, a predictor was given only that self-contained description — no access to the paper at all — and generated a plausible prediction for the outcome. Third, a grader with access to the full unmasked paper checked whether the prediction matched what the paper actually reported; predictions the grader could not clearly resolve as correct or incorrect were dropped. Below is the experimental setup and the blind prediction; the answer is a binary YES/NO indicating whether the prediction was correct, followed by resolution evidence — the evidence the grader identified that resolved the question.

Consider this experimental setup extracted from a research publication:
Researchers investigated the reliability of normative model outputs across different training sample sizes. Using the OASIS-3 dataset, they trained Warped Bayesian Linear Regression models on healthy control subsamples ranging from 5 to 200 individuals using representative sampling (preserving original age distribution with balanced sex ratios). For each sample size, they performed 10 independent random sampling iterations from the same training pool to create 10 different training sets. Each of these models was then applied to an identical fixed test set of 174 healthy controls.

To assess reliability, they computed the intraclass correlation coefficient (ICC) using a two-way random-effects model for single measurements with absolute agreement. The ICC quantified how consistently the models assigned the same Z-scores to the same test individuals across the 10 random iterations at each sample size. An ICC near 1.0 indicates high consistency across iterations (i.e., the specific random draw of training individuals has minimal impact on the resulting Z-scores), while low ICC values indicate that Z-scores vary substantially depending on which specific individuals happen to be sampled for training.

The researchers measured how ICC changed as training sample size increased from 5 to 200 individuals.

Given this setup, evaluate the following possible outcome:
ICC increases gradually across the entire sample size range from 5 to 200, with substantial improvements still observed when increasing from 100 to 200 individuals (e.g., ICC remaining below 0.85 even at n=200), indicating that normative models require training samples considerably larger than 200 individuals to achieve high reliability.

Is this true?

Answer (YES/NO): NO